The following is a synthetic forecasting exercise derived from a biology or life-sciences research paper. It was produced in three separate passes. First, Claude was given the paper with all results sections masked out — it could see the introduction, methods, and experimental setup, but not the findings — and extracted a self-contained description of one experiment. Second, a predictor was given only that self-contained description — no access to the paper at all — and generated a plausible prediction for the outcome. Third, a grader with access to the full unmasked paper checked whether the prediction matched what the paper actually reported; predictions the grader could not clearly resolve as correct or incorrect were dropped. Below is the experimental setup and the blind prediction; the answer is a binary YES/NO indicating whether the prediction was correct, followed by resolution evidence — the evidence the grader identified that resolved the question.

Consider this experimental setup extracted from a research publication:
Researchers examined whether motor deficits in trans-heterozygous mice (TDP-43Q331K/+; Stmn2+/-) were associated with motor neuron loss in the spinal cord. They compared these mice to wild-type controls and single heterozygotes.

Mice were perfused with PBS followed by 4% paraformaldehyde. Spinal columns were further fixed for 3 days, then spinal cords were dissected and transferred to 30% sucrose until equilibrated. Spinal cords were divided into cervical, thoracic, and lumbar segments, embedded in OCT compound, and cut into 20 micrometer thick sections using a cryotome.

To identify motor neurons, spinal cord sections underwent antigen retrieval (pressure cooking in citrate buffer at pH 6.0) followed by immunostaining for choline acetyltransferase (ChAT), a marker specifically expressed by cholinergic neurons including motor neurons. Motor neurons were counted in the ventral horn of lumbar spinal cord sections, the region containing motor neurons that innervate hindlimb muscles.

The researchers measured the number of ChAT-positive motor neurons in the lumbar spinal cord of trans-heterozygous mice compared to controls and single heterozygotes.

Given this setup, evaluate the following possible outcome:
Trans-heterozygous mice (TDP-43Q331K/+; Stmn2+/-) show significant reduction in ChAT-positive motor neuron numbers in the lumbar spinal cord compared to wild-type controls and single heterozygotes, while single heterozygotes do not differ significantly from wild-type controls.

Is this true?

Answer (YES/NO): NO